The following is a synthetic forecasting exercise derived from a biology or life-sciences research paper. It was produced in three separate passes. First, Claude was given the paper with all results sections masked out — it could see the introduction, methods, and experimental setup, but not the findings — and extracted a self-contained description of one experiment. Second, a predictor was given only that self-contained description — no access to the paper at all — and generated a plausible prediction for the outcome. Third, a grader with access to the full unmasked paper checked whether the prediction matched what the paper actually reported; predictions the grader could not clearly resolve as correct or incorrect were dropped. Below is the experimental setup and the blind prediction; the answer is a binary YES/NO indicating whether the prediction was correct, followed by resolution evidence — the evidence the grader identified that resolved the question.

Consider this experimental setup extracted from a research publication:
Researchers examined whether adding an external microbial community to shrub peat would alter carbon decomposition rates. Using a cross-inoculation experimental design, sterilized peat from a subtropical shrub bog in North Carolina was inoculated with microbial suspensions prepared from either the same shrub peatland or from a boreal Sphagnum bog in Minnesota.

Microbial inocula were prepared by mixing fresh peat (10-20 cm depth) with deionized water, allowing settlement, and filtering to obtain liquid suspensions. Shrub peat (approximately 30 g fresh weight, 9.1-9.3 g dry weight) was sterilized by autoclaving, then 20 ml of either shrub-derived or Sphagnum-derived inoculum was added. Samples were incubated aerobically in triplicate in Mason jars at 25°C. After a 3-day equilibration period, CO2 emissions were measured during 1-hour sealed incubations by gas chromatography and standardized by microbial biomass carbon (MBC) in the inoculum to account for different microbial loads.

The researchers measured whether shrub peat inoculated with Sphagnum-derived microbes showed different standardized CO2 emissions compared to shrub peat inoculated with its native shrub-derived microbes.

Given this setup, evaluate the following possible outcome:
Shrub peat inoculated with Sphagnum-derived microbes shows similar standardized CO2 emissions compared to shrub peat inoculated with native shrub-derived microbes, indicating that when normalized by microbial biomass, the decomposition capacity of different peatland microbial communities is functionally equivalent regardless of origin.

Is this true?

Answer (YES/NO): NO